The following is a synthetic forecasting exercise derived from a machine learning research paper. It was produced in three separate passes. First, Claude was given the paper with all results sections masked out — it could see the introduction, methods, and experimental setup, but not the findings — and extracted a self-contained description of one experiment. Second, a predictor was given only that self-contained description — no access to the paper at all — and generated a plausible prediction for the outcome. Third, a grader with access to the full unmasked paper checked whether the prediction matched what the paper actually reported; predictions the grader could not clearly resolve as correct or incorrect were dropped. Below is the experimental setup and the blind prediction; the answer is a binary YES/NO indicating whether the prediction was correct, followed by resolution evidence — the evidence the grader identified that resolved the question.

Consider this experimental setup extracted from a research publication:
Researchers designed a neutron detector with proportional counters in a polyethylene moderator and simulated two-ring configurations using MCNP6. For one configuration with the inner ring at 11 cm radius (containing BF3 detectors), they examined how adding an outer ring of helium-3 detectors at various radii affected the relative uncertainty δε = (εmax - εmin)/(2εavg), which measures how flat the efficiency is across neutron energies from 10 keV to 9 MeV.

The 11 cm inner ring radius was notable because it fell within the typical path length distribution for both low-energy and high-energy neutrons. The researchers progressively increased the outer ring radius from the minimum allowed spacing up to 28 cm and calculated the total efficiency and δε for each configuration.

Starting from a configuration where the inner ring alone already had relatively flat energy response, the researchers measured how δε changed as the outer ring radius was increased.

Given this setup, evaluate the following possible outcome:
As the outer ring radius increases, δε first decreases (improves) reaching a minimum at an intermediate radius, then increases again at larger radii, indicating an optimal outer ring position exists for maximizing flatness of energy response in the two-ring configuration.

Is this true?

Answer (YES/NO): NO